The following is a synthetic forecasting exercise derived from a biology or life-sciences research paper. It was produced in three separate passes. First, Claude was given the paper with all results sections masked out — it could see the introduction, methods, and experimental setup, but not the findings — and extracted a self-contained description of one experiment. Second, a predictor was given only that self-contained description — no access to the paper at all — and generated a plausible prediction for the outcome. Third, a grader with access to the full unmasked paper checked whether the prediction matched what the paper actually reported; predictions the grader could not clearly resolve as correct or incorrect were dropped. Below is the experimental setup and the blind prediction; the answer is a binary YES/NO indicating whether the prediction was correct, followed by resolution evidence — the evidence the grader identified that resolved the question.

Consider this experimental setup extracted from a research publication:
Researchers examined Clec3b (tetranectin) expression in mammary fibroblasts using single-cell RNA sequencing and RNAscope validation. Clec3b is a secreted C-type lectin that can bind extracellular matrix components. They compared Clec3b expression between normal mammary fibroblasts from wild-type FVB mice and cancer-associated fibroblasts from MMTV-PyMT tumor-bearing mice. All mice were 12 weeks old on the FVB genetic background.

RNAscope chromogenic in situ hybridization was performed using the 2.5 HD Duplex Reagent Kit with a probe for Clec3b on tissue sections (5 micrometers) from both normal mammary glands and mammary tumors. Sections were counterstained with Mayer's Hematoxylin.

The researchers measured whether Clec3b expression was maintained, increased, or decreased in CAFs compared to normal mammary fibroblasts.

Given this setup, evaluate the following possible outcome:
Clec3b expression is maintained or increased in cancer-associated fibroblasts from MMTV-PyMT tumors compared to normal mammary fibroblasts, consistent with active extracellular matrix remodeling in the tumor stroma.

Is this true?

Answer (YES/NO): NO